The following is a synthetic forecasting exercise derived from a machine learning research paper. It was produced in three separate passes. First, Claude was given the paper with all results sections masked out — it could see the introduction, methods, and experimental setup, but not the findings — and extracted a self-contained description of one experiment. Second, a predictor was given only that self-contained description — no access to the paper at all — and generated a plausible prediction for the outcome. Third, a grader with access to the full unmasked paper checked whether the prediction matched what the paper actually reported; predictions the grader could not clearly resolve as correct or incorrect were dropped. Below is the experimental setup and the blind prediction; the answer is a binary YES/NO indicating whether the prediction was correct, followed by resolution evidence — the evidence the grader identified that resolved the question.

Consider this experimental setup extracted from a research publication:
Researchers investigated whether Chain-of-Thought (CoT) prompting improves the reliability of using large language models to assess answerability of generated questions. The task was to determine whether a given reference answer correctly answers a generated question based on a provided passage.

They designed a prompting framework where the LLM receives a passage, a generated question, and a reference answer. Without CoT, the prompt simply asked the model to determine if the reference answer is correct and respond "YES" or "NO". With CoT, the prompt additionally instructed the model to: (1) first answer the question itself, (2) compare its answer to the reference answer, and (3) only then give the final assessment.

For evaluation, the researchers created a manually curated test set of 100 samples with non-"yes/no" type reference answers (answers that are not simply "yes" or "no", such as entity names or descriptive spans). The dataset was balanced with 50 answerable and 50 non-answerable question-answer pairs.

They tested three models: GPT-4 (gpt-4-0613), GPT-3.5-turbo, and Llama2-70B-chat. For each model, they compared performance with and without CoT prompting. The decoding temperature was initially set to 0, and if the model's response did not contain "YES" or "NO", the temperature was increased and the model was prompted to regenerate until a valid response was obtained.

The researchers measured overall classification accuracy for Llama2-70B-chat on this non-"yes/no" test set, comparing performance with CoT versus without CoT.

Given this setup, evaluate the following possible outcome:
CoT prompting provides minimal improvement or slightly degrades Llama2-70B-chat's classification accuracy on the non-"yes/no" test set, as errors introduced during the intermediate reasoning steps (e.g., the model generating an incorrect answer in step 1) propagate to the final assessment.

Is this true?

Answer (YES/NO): NO